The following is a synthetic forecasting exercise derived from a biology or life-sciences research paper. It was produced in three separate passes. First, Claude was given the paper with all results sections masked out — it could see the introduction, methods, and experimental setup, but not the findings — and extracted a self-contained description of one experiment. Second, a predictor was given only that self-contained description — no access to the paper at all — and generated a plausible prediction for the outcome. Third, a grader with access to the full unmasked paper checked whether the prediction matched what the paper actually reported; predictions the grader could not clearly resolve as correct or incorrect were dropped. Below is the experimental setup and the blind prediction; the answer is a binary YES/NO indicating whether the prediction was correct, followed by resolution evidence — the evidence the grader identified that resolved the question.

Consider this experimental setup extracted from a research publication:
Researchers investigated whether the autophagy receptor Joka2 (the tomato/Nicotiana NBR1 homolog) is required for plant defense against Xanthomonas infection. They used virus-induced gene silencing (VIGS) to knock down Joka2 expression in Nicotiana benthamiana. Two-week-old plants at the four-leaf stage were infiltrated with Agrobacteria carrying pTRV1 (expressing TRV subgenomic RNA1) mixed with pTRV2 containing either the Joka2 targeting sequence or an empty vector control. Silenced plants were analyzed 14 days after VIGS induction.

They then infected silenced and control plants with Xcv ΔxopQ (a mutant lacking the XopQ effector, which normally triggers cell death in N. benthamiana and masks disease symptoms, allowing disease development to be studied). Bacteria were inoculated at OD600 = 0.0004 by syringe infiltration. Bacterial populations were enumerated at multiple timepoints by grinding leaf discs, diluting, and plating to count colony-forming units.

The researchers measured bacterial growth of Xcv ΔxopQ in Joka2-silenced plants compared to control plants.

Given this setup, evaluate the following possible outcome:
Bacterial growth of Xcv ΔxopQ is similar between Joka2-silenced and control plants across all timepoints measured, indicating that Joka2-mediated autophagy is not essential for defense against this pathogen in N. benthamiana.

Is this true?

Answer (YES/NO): NO